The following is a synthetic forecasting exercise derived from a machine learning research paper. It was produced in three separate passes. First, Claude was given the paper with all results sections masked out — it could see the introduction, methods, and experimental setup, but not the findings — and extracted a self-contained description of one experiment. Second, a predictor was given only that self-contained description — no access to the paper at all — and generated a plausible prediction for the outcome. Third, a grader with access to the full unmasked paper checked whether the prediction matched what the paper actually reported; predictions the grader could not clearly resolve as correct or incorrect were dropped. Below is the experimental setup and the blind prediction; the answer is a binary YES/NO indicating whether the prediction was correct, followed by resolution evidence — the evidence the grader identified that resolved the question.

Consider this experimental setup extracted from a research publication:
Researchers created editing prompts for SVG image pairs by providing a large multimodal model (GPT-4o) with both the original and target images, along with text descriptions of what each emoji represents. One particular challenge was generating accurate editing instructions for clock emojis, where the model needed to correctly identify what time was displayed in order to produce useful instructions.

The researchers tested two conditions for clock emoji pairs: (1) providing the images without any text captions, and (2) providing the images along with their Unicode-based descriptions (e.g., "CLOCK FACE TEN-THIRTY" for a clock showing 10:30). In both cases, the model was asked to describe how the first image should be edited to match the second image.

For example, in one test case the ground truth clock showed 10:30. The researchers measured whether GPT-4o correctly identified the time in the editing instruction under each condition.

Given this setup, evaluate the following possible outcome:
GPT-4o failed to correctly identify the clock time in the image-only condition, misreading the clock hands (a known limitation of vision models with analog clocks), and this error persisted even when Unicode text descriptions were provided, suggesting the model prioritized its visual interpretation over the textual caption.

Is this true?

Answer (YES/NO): NO